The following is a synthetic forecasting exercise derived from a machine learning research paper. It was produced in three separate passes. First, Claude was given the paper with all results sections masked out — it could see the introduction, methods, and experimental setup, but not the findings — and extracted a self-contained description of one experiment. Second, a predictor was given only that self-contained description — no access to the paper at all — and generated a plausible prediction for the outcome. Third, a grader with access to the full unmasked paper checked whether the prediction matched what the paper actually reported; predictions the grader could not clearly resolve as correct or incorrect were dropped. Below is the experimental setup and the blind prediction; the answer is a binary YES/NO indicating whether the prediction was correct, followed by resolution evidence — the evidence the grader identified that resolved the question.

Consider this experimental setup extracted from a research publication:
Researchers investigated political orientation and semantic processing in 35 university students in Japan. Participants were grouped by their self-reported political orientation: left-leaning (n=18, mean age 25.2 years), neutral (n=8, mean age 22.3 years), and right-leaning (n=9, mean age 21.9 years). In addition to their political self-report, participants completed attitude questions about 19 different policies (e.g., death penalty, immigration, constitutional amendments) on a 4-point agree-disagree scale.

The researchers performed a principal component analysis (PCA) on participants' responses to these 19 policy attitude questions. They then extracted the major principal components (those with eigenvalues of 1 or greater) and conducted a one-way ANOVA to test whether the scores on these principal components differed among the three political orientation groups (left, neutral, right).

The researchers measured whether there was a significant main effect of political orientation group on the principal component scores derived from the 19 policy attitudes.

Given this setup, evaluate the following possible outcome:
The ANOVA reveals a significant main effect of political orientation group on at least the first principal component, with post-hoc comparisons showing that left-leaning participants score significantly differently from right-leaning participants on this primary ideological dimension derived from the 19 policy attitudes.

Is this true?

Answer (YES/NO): YES